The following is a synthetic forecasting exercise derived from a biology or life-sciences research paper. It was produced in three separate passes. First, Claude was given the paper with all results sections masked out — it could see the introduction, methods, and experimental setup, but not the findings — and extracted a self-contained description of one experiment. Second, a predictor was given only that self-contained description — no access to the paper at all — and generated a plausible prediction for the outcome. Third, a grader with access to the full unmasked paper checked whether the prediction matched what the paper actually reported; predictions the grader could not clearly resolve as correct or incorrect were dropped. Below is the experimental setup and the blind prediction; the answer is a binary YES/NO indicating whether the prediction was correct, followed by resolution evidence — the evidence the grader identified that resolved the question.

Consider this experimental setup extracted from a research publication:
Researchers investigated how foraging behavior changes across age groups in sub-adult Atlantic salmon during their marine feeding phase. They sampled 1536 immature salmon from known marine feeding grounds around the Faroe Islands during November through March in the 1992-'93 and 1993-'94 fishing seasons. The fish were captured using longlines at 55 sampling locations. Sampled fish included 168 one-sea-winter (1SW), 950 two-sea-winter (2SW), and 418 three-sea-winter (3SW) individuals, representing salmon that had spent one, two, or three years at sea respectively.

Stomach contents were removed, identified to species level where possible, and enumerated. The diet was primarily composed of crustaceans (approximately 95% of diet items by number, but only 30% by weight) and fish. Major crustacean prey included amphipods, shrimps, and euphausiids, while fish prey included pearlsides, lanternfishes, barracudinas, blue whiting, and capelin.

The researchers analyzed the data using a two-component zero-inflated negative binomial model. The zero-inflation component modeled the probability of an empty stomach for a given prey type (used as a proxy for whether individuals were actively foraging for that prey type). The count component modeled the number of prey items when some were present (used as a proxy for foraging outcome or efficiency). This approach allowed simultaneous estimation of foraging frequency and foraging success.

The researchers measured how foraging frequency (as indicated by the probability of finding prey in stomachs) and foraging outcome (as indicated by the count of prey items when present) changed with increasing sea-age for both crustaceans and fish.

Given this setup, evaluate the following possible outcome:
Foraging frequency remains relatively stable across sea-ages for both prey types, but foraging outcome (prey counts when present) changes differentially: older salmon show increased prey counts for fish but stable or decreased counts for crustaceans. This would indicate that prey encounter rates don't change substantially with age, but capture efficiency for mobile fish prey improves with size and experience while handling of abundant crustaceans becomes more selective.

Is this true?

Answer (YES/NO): NO